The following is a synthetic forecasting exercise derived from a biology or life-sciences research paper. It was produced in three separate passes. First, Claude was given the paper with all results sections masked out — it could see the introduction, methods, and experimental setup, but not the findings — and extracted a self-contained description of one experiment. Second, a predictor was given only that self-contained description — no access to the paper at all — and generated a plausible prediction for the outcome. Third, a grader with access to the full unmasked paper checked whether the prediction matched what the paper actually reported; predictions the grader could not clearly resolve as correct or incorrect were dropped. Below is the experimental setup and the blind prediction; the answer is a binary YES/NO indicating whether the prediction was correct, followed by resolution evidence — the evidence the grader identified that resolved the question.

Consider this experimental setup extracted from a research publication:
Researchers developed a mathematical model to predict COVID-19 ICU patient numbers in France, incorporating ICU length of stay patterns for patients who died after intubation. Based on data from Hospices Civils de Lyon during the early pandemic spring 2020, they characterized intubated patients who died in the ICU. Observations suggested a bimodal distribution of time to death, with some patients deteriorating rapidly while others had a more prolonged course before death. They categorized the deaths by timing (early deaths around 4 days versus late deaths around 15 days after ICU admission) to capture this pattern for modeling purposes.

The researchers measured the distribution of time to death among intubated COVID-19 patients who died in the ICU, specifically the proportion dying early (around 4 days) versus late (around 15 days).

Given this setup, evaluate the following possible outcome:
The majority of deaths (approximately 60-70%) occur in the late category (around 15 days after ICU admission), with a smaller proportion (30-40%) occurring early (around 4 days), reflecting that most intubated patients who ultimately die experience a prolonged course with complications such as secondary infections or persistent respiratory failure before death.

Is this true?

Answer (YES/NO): NO